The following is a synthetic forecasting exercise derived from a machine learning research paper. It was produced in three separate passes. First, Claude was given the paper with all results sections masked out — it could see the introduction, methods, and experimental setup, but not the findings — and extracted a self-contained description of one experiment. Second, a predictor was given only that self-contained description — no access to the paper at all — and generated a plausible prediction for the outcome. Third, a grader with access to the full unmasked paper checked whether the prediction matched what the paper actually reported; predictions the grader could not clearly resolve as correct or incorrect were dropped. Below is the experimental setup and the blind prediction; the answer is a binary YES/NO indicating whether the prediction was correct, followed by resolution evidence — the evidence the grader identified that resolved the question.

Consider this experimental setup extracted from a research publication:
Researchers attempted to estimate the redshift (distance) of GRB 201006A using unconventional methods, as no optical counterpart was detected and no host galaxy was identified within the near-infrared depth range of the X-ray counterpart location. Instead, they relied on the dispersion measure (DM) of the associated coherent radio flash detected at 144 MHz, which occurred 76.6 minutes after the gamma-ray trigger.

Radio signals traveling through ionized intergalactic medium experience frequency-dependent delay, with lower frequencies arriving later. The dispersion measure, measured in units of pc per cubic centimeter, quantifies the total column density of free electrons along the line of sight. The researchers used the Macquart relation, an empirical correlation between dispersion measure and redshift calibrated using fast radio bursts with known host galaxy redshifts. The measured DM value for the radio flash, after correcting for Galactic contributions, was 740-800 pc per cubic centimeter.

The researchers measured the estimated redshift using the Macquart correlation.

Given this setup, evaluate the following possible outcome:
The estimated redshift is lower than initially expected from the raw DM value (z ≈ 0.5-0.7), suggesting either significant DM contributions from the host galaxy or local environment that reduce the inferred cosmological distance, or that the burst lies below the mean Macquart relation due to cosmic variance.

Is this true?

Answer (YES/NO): NO